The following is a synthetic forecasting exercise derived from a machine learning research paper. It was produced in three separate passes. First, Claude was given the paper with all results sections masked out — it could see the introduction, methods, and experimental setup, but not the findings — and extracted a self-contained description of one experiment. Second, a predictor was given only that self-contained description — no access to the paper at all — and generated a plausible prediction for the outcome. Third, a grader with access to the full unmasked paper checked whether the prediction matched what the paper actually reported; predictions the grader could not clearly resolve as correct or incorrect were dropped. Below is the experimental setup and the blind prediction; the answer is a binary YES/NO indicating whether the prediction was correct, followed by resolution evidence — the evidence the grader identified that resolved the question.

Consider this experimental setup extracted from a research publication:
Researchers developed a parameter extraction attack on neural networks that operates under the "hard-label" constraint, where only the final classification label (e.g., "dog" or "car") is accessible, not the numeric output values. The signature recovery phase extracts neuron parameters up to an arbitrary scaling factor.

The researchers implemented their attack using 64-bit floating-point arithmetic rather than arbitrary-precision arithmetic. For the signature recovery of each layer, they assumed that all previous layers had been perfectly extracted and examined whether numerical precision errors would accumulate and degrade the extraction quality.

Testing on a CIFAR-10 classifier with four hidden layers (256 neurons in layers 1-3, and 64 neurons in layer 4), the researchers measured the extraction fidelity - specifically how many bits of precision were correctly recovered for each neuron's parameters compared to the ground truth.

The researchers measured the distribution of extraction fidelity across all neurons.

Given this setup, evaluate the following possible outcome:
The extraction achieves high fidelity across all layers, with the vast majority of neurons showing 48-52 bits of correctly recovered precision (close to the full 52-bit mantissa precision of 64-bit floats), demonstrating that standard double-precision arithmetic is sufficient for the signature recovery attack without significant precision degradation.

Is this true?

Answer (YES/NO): NO